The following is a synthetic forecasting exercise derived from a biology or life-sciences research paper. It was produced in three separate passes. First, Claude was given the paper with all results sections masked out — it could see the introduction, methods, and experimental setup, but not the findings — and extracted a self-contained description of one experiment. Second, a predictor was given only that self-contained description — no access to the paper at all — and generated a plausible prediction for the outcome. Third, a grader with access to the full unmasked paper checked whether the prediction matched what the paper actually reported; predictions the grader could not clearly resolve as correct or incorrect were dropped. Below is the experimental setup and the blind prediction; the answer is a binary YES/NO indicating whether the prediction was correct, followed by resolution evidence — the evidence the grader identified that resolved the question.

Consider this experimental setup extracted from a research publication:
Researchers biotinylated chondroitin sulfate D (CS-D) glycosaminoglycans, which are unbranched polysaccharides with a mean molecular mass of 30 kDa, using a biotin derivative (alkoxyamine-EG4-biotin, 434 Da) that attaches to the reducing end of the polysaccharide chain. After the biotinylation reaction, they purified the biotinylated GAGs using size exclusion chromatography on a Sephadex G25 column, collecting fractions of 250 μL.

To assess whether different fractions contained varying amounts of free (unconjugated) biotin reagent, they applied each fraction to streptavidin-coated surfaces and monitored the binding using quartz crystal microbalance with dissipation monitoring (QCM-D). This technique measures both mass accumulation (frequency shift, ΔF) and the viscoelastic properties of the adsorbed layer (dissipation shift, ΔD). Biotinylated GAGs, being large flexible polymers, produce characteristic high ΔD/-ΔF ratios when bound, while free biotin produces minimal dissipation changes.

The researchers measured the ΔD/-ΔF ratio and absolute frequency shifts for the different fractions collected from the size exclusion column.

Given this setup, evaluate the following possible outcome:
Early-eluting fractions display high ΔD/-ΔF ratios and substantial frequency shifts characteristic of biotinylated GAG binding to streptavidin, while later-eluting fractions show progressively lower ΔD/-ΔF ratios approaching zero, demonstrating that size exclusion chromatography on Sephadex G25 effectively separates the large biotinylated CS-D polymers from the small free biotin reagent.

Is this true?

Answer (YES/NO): NO